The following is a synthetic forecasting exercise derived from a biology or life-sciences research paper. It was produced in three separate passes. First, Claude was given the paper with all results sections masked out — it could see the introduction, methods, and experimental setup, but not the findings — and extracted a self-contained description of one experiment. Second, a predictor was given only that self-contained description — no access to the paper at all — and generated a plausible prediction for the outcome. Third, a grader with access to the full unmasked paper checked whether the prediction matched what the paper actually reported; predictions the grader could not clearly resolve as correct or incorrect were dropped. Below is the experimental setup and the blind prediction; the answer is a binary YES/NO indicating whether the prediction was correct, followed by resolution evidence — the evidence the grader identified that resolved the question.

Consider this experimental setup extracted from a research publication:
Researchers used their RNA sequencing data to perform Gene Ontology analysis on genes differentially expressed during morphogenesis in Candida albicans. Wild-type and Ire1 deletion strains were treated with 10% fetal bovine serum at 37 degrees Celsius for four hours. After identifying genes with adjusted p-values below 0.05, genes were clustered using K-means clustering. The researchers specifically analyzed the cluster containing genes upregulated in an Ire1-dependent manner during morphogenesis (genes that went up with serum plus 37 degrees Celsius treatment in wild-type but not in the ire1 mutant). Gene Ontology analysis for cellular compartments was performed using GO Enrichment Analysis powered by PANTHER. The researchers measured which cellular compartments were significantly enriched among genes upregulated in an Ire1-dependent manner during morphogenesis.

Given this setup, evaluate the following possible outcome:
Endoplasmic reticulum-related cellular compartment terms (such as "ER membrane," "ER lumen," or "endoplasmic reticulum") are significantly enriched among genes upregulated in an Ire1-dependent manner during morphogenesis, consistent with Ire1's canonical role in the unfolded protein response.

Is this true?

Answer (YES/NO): NO